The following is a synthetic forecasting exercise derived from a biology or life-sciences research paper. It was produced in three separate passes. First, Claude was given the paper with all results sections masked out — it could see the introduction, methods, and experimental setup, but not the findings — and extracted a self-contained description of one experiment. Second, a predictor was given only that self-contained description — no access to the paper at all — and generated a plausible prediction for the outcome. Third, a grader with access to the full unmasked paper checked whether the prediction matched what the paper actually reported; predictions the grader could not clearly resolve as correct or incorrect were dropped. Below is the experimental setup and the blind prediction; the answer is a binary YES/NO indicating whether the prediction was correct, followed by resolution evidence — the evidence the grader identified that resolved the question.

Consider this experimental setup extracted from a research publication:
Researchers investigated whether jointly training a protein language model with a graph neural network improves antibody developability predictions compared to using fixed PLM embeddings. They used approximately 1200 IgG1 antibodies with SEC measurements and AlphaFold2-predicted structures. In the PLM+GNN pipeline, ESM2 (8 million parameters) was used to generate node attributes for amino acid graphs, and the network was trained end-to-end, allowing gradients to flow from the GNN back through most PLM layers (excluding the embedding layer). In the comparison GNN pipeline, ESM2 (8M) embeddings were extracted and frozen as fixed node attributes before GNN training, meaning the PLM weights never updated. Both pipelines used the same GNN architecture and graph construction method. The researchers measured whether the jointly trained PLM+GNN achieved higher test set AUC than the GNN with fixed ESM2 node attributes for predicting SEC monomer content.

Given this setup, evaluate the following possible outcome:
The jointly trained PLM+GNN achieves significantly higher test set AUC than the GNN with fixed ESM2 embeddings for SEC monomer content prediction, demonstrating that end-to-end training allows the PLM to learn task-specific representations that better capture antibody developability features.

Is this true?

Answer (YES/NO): NO